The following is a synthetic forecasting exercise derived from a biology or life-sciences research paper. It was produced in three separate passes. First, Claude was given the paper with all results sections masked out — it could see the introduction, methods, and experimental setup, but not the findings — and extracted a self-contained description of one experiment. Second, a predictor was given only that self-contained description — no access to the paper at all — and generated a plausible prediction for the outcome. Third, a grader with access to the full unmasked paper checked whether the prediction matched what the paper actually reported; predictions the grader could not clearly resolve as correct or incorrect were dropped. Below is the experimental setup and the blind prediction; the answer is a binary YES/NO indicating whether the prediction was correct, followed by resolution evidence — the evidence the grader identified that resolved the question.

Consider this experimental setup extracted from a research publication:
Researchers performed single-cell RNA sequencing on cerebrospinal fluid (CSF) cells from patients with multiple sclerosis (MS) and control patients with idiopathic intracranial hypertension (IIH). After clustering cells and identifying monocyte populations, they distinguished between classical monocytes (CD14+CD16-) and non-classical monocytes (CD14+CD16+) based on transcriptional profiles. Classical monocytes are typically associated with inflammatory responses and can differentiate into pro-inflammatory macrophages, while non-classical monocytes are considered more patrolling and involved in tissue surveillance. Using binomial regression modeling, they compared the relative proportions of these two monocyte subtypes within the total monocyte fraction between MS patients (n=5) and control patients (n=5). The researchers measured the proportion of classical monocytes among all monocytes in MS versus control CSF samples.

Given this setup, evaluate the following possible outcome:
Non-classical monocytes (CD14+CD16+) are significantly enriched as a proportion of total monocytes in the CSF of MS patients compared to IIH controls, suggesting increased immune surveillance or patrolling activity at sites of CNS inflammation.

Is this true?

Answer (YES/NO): NO